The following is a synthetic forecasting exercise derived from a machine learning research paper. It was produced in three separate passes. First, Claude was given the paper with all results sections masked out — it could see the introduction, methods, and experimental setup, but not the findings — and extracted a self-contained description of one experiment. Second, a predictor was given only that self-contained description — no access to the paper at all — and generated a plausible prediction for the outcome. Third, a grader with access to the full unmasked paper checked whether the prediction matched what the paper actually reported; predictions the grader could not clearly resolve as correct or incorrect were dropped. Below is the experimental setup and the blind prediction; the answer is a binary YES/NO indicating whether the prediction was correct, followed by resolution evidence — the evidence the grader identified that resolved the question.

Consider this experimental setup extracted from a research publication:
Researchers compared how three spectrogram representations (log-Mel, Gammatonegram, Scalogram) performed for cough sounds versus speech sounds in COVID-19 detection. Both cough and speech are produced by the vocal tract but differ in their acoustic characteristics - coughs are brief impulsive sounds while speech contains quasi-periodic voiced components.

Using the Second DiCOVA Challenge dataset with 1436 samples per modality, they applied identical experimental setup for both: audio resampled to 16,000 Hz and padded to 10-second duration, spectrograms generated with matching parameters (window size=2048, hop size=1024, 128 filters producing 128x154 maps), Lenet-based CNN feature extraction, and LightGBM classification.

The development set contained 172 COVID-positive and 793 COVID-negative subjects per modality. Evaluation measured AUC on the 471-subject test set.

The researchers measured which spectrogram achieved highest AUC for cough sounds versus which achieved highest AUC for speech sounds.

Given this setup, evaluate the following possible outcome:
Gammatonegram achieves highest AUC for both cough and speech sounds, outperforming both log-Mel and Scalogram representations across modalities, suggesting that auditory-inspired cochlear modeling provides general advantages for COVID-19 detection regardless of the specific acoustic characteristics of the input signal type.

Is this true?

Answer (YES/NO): NO